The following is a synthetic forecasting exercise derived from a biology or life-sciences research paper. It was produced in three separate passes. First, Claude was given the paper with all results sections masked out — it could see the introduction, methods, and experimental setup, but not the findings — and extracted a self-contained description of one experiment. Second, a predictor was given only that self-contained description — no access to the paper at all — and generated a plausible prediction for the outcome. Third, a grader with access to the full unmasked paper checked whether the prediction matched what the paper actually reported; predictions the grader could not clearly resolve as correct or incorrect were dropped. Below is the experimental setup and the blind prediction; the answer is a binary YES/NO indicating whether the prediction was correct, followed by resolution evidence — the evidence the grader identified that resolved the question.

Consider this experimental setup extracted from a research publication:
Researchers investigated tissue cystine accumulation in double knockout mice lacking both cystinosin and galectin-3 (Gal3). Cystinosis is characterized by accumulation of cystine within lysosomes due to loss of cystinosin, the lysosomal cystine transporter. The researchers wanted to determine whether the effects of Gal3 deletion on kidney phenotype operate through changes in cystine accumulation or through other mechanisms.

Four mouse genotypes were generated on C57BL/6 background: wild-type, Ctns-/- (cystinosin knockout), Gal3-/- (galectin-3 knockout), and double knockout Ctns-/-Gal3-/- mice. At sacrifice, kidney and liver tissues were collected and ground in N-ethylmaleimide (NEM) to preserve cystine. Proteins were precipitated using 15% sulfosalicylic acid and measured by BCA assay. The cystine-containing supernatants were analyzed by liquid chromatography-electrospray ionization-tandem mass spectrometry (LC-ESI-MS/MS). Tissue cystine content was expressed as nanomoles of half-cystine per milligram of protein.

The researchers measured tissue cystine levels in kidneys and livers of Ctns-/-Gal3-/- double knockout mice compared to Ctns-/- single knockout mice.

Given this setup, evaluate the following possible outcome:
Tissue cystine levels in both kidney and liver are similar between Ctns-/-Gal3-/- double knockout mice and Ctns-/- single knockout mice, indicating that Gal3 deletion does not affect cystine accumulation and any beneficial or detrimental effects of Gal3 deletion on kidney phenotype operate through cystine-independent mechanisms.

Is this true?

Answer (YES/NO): YES